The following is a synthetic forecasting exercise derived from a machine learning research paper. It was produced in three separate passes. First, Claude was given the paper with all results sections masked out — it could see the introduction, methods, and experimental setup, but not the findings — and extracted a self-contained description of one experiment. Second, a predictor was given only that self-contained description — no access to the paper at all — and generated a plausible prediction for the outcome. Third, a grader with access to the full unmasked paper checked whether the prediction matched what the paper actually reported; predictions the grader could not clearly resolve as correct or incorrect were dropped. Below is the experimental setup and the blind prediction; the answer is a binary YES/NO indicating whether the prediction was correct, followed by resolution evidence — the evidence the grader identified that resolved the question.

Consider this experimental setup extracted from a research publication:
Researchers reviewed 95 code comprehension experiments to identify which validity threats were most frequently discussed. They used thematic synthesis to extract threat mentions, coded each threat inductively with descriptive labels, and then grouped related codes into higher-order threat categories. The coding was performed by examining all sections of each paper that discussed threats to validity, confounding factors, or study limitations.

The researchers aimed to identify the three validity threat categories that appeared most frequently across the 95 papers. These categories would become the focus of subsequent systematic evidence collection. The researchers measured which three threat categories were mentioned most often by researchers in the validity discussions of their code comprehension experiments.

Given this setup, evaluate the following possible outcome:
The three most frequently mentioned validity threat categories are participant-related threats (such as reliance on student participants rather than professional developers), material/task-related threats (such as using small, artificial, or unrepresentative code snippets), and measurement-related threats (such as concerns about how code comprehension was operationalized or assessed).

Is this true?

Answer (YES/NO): NO